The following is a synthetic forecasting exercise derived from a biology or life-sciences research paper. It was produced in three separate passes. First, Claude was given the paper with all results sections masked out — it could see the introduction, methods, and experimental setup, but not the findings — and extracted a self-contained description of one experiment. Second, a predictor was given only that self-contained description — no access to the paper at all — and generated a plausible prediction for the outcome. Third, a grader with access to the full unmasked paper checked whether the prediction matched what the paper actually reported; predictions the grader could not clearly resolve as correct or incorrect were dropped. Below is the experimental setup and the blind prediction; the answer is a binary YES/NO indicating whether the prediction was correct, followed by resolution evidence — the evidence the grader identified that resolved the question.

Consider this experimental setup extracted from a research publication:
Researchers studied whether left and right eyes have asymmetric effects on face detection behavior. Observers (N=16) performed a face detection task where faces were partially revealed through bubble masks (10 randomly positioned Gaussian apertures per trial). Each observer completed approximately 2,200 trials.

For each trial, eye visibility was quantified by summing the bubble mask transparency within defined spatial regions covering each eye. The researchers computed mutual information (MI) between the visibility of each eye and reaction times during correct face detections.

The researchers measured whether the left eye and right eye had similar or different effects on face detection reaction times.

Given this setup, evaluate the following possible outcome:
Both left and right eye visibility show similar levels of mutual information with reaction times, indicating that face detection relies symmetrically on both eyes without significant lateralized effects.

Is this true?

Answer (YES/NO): NO